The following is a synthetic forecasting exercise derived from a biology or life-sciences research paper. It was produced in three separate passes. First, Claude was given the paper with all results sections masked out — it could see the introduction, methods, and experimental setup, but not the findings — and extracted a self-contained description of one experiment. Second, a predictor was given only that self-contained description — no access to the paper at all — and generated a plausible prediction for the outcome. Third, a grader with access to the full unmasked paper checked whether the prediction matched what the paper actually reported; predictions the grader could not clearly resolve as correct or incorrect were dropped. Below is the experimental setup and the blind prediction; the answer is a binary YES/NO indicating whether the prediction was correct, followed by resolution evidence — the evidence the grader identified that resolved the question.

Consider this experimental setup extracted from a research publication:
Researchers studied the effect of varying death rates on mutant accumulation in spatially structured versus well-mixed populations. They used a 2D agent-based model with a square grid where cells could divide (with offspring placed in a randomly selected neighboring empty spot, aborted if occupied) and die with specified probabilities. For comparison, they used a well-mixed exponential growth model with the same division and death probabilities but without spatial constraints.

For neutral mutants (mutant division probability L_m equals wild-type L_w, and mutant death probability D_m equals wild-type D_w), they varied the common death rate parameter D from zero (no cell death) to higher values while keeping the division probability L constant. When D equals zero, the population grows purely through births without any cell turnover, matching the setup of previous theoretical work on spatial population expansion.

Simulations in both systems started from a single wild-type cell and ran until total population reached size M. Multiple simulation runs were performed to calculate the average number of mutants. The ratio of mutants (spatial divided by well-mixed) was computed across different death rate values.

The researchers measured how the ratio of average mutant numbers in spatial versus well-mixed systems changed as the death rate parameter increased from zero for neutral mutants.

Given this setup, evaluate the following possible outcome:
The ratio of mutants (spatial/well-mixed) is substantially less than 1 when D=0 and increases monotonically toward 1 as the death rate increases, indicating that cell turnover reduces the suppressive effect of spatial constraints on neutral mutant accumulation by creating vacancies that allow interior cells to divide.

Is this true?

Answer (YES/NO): NO